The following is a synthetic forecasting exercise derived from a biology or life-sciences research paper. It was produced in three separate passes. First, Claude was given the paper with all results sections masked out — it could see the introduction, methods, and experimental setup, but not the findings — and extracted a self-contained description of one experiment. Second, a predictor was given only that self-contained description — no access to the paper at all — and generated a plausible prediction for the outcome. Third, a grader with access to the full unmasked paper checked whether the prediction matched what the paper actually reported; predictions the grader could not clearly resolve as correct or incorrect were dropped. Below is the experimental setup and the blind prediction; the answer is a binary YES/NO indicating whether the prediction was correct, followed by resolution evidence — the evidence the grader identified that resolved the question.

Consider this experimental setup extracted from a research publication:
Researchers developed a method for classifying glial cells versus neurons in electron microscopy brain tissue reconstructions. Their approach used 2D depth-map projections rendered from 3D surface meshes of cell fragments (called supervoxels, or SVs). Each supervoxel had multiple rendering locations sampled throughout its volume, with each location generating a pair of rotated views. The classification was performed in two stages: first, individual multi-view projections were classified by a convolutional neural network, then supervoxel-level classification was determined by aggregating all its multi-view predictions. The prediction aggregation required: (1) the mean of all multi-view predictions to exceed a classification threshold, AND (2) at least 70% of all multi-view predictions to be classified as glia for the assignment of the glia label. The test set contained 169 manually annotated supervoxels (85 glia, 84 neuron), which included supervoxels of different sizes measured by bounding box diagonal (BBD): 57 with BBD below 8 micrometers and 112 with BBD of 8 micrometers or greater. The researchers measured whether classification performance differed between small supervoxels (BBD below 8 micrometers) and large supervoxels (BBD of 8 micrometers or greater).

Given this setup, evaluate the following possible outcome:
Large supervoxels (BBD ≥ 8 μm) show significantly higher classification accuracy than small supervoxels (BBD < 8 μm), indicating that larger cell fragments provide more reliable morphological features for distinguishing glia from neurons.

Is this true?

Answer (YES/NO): YES